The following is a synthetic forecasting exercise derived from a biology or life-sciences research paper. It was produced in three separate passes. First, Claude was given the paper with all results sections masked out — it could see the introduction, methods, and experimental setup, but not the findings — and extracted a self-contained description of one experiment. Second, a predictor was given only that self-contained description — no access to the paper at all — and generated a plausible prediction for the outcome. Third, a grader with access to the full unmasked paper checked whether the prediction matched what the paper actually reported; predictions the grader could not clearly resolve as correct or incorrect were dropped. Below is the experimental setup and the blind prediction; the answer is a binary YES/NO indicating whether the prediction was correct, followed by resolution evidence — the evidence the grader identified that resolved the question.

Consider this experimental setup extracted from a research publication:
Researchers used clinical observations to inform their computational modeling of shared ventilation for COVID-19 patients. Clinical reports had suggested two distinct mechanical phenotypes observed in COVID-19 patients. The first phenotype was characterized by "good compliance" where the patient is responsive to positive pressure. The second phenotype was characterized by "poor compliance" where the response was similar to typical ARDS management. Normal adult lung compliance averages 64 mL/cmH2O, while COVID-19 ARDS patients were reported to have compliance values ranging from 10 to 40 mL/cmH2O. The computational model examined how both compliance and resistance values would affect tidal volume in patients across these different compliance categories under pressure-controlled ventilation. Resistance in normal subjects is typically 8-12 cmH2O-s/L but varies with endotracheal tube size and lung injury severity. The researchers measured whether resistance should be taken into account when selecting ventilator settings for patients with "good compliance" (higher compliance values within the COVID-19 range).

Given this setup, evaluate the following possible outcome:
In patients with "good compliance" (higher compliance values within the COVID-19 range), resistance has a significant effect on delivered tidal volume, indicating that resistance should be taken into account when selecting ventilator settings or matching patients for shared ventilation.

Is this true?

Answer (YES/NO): YES